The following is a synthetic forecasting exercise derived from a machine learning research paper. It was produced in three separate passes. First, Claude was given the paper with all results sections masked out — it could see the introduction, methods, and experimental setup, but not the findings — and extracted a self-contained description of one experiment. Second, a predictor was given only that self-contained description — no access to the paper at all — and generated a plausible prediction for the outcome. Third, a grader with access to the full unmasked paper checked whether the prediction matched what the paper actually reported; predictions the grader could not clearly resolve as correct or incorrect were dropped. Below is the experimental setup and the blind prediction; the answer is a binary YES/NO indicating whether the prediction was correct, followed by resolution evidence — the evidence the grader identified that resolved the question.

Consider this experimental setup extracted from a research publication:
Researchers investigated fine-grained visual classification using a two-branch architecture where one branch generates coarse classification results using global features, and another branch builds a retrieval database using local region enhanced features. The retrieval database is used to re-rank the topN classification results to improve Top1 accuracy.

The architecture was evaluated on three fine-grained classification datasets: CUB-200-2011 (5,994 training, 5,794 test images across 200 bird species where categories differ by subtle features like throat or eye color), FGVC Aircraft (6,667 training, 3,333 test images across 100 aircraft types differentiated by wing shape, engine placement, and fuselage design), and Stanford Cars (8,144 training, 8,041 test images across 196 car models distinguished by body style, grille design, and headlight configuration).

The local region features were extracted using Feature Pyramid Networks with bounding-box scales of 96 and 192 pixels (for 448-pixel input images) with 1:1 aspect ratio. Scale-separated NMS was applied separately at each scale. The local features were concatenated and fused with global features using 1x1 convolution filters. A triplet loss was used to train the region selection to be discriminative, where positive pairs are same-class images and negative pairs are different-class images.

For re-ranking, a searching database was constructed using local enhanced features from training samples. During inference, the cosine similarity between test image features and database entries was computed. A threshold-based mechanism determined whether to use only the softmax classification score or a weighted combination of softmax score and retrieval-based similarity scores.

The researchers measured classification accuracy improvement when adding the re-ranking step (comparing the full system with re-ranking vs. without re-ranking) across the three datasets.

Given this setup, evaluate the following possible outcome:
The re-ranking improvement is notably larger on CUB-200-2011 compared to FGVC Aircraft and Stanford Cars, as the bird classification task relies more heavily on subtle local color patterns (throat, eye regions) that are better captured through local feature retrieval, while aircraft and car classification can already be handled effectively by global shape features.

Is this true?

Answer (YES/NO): NO